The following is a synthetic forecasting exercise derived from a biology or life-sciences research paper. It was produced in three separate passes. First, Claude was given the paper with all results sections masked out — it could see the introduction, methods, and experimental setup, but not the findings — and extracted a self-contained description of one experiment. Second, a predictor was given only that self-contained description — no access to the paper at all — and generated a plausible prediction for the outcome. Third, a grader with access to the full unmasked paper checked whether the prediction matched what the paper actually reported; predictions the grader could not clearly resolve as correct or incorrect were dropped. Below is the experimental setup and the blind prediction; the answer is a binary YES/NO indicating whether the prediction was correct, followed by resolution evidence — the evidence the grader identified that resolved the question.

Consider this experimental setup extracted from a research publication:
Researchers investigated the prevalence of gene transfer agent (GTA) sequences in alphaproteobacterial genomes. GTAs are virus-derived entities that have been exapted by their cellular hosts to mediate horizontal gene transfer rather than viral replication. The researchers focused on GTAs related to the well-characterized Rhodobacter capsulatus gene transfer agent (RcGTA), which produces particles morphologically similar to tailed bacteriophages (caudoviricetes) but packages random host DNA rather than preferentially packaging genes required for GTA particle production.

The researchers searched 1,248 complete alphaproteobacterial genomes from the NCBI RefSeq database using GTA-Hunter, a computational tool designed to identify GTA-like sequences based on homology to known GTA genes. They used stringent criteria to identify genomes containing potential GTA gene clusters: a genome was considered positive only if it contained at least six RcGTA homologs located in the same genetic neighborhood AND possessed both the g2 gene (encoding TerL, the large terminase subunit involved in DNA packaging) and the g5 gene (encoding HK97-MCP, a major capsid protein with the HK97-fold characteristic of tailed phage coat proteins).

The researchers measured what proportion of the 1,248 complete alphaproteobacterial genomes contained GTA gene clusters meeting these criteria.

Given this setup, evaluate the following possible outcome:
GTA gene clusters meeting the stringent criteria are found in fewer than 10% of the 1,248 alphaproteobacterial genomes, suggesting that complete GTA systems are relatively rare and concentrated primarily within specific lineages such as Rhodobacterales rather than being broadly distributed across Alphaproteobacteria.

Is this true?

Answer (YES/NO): NO